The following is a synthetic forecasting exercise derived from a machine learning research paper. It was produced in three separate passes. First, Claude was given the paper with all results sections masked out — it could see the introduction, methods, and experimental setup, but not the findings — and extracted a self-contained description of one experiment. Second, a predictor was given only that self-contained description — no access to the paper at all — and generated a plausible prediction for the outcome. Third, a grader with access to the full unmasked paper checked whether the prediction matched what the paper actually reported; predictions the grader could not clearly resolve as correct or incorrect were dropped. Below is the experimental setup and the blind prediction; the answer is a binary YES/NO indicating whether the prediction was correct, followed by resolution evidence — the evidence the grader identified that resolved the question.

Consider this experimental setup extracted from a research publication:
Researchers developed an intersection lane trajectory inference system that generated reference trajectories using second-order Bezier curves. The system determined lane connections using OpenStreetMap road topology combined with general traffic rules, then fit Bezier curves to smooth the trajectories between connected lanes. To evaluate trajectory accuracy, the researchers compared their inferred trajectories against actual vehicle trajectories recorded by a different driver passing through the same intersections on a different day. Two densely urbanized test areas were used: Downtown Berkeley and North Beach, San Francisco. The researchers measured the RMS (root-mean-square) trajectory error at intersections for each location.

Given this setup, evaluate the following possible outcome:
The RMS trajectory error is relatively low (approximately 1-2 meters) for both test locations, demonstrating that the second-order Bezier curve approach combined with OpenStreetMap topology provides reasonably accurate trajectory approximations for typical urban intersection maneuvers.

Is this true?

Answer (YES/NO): NO